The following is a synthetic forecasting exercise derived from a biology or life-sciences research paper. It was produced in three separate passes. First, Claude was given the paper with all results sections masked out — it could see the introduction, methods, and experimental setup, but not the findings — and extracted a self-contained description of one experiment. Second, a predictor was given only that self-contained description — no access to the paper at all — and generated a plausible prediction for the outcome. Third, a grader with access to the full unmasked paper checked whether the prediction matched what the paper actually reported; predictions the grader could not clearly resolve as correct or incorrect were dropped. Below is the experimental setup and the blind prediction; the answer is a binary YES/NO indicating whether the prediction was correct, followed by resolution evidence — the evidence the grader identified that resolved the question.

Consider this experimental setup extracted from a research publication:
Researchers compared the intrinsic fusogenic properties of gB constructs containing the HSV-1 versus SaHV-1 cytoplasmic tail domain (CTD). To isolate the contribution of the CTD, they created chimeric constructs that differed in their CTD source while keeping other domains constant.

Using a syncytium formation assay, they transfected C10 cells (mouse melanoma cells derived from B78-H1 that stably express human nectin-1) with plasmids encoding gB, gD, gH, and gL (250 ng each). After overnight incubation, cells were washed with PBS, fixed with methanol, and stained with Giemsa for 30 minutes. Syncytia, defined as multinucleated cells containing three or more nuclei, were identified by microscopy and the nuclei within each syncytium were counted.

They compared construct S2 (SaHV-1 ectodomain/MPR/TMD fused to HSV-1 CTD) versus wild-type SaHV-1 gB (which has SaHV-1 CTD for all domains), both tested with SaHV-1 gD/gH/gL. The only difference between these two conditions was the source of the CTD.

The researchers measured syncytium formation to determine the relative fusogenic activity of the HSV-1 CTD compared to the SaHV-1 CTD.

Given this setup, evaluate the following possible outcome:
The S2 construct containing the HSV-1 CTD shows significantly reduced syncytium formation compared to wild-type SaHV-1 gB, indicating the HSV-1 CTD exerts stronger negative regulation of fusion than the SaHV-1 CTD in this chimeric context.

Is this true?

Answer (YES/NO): NO